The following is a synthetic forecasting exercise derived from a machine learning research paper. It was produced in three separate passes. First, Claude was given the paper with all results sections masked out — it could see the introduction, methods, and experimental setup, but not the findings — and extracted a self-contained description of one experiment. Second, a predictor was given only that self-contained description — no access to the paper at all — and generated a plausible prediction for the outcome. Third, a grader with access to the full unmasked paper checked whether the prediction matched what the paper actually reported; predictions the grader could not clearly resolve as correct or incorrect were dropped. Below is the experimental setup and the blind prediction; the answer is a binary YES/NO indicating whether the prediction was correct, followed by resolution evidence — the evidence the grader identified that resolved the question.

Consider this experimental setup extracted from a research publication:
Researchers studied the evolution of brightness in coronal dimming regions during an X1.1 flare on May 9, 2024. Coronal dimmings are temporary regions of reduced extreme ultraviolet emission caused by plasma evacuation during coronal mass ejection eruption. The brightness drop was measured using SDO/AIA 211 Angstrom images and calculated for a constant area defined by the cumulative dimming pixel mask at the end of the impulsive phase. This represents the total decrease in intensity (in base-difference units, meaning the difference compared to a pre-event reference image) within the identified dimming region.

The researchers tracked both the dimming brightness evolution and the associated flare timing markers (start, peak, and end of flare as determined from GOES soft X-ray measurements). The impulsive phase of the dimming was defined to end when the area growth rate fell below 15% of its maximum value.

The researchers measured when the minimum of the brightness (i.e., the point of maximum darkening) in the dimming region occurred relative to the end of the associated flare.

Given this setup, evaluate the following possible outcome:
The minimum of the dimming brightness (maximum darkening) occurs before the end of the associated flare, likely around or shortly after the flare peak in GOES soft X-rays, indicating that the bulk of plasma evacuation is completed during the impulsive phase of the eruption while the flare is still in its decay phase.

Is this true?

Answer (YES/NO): NO